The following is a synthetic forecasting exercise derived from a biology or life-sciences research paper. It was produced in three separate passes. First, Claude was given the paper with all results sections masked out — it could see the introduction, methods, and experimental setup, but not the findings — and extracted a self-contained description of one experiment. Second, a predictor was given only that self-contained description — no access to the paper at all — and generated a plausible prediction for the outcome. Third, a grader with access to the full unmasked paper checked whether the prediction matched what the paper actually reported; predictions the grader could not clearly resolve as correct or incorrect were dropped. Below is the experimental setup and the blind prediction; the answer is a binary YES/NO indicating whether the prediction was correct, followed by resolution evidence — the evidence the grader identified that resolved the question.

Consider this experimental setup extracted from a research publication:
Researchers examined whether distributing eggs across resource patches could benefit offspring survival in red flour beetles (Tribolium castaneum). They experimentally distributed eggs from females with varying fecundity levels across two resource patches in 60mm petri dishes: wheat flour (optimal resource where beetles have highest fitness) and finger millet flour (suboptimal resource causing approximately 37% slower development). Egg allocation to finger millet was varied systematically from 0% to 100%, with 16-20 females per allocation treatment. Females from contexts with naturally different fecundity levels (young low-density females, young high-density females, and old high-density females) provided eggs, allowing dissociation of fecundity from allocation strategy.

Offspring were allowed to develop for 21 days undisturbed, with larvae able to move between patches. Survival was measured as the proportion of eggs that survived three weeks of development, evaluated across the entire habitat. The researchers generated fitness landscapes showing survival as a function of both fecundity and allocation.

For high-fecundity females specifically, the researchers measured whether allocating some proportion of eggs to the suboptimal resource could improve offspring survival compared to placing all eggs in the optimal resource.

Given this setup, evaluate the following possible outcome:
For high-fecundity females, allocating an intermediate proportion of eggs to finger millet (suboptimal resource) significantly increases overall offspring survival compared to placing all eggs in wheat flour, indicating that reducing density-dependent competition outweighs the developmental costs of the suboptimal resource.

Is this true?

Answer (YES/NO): NO